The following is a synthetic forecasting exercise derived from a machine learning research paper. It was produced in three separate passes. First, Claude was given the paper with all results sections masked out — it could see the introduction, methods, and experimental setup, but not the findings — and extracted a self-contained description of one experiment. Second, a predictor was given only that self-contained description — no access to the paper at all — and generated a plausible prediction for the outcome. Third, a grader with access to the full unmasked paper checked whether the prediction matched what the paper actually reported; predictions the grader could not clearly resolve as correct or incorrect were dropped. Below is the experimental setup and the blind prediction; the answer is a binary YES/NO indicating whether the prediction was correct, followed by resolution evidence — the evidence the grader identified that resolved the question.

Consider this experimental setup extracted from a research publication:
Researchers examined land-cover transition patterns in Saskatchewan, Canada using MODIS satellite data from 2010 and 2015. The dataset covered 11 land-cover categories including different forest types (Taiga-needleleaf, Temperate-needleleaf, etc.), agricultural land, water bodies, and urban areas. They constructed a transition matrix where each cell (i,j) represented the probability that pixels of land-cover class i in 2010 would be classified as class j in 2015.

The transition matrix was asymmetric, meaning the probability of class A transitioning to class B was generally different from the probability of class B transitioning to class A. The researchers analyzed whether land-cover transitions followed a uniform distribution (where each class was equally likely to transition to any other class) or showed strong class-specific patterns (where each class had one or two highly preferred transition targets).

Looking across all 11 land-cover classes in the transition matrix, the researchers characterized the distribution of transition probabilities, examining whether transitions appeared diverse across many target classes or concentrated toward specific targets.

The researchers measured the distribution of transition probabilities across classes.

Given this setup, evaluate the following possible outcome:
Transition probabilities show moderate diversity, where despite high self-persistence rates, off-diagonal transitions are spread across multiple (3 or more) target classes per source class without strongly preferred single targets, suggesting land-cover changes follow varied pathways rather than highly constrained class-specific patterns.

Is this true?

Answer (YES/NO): NO